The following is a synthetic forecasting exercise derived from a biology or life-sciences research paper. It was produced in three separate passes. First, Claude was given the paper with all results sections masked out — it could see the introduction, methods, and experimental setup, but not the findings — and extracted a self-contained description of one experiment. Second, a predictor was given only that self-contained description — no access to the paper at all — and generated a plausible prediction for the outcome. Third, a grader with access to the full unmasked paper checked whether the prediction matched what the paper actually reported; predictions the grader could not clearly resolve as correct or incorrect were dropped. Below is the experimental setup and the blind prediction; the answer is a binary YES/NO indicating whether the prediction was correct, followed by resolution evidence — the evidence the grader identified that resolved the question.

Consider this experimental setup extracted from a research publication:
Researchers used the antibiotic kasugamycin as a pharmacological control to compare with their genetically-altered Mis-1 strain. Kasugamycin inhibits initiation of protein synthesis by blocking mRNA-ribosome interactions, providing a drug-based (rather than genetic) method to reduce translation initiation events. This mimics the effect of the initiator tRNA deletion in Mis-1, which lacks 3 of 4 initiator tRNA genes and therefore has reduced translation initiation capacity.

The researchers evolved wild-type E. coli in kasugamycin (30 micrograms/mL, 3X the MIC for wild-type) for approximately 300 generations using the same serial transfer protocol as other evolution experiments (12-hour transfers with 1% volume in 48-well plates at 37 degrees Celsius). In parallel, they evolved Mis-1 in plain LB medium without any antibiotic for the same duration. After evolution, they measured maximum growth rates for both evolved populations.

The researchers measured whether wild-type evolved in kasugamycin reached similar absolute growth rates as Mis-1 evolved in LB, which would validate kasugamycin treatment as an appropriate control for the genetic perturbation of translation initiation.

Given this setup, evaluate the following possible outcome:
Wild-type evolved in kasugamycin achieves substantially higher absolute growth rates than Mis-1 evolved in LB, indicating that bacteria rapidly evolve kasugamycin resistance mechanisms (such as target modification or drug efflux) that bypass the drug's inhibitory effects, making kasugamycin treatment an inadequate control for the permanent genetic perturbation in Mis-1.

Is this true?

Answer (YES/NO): NO